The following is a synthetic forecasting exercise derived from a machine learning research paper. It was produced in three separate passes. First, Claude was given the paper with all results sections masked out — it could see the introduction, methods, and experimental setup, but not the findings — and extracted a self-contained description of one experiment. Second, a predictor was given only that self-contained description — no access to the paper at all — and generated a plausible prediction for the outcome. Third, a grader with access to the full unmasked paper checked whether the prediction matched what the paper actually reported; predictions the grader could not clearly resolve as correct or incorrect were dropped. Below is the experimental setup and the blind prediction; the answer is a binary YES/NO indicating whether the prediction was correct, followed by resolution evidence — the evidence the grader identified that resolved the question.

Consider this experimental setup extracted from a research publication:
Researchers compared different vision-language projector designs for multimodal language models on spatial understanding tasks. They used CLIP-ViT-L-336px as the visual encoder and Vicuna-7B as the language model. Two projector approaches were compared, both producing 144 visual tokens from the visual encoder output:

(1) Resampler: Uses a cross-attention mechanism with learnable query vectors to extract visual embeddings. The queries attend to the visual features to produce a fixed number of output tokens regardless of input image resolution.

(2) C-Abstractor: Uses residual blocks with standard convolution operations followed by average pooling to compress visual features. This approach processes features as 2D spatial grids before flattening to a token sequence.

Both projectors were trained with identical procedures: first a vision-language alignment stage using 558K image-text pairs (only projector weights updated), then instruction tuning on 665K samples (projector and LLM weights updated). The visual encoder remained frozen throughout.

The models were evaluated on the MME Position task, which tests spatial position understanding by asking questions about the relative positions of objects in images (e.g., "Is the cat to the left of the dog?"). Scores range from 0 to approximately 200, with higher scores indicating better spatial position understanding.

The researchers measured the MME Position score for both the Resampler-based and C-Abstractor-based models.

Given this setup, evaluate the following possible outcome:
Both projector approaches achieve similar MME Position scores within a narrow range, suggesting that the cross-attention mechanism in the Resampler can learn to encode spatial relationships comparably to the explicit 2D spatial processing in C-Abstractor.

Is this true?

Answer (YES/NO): NO